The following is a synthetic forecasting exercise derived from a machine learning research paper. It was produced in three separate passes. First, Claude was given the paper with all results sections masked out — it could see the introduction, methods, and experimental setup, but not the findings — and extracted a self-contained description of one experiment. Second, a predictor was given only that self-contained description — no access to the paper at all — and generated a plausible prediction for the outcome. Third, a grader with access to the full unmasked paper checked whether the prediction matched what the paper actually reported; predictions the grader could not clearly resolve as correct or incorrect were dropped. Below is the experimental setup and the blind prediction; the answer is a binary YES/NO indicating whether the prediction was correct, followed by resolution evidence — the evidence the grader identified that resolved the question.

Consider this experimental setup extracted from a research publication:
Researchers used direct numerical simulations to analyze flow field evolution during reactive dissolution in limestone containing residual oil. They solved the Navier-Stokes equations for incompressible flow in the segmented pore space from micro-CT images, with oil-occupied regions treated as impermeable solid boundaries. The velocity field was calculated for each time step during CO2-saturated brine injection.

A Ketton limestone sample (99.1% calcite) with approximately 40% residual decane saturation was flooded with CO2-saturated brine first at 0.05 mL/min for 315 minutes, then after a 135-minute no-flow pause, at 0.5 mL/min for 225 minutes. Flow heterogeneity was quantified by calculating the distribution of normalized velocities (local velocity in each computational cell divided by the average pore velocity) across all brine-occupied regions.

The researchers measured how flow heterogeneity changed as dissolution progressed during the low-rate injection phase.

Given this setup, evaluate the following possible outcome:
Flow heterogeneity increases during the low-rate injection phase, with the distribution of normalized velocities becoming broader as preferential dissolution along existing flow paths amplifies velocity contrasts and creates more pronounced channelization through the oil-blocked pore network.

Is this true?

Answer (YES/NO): YES